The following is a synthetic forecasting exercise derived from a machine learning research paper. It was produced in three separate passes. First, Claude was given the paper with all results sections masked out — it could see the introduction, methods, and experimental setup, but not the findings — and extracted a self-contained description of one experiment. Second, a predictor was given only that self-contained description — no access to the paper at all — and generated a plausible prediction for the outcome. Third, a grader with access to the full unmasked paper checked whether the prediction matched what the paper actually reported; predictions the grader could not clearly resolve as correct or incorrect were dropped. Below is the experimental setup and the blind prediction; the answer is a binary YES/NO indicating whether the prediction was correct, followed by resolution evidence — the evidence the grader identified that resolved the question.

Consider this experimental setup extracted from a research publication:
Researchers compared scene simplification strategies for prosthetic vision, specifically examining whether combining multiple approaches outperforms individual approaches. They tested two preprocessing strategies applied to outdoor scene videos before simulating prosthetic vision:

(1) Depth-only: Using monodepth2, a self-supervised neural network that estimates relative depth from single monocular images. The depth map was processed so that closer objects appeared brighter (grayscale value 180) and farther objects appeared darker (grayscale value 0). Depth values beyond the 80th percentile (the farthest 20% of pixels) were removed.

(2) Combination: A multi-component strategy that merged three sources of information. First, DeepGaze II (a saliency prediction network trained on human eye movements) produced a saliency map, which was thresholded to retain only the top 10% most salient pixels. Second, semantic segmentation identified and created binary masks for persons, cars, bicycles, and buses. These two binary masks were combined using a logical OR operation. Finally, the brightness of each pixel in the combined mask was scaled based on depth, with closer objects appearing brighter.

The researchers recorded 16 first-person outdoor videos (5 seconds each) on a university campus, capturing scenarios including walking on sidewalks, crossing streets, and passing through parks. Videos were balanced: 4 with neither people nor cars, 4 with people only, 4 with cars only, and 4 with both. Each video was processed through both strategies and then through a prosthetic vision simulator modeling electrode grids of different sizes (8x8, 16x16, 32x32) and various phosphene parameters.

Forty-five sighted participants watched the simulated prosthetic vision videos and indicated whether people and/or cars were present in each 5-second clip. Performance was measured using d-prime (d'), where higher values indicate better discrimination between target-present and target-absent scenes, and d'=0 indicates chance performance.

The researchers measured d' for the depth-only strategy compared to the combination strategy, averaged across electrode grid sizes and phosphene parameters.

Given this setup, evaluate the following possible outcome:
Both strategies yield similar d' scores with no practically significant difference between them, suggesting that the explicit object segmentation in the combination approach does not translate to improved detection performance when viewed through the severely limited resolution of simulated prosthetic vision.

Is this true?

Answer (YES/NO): NO